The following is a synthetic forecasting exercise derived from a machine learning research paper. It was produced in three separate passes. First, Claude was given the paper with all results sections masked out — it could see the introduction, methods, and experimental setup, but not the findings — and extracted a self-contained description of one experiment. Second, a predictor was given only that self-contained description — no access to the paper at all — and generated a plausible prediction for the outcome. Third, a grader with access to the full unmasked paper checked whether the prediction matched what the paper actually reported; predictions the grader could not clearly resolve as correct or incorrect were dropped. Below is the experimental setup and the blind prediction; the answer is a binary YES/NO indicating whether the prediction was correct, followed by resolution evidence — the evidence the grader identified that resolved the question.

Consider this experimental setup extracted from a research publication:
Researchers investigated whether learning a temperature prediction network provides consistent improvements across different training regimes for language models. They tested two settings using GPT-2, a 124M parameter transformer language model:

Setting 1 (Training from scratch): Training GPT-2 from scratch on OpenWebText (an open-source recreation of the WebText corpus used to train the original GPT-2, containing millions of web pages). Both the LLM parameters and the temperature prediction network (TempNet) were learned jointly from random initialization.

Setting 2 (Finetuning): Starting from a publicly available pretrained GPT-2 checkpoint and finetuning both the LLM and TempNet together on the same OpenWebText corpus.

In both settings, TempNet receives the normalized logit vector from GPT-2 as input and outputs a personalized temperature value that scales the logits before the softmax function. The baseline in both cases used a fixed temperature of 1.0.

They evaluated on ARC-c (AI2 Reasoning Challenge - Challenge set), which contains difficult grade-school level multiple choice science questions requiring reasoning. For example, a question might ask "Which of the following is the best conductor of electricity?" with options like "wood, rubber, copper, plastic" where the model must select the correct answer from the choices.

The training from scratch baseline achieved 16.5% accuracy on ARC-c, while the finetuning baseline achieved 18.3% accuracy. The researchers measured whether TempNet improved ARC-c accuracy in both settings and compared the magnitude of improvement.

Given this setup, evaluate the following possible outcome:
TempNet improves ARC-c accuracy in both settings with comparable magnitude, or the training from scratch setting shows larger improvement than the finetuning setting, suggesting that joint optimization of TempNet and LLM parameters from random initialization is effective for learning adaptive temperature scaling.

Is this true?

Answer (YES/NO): YES